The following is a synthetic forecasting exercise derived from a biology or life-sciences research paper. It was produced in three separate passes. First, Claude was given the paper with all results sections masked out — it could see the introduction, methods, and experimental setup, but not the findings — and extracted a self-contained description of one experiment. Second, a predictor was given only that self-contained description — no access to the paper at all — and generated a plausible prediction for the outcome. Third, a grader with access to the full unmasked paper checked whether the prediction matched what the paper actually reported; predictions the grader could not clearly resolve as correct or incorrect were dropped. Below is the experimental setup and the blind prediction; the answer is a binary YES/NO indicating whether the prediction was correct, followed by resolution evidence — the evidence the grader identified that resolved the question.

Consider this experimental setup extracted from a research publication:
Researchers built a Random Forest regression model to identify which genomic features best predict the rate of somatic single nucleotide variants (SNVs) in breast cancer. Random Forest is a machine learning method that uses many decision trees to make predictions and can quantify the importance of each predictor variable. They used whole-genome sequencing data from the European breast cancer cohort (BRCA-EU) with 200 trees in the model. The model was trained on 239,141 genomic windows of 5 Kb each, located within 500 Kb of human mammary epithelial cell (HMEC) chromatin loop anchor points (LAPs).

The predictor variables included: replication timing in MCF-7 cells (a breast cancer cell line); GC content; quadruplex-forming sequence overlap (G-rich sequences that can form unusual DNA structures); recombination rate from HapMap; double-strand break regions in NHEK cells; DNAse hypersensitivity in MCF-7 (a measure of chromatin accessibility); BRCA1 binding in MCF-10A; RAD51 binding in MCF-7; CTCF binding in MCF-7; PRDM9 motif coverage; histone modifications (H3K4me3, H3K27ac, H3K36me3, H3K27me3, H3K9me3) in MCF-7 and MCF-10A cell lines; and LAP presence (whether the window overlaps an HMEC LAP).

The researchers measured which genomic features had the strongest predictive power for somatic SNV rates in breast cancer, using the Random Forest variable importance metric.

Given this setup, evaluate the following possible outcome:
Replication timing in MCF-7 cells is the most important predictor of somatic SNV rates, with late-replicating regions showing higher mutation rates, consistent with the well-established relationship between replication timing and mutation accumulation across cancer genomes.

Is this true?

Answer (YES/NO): YES